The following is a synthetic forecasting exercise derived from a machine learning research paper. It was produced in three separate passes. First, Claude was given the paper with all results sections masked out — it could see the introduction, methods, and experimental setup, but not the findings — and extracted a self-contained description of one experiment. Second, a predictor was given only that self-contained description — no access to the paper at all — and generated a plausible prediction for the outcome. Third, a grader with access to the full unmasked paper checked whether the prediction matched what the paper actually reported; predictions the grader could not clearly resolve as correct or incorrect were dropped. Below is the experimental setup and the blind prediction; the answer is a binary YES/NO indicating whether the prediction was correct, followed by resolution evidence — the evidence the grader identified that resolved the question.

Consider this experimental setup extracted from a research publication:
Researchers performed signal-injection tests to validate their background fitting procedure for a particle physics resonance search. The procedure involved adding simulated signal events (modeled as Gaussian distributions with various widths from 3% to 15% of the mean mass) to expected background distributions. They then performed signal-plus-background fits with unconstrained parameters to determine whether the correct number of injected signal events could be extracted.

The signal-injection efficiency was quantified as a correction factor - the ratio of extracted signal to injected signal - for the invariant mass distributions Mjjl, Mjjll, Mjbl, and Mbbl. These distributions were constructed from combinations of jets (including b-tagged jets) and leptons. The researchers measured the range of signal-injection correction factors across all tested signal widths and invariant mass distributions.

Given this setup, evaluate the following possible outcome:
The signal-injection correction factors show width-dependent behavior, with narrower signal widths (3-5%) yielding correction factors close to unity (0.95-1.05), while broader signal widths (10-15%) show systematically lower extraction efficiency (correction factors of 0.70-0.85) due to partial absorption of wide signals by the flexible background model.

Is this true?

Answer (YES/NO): NO